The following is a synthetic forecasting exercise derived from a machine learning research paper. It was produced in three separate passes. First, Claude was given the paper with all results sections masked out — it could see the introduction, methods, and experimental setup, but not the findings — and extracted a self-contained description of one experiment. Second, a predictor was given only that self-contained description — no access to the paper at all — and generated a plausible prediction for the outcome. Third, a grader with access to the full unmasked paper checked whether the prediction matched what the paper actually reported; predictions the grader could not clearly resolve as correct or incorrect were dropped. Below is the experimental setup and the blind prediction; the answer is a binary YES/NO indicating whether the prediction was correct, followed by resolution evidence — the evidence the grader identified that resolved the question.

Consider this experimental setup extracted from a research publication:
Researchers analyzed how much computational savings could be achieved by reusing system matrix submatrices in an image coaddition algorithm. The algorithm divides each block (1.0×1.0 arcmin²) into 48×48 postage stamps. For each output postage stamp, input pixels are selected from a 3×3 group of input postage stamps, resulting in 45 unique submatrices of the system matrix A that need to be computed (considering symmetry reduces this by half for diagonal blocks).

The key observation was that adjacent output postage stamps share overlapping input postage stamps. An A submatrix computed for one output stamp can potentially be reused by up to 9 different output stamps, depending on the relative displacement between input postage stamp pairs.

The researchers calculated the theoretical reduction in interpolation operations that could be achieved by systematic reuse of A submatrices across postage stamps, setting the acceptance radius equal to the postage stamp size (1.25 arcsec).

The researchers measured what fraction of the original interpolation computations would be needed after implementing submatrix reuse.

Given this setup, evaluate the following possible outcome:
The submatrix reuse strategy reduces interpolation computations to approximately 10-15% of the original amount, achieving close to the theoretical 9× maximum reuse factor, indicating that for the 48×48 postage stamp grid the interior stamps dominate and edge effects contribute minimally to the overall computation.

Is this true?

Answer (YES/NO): NO